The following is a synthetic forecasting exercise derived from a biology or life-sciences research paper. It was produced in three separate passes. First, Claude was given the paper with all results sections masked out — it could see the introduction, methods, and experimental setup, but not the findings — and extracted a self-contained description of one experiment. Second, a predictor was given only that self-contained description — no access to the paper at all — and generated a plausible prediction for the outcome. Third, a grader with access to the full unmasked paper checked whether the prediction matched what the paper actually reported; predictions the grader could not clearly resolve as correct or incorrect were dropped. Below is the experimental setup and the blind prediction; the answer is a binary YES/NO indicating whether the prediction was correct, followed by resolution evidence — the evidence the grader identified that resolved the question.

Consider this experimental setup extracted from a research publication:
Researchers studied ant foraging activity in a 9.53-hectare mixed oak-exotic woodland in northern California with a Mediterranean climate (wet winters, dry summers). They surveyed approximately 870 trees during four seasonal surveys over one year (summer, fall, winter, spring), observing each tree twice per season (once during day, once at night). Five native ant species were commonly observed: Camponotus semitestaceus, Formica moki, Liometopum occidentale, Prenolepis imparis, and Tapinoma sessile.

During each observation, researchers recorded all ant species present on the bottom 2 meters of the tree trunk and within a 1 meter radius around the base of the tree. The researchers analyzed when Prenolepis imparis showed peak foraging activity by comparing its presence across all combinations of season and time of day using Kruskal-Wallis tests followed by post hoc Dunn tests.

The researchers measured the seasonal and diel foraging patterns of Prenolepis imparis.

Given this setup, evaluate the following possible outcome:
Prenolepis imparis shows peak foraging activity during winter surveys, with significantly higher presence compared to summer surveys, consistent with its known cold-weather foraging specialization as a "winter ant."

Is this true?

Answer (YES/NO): NO